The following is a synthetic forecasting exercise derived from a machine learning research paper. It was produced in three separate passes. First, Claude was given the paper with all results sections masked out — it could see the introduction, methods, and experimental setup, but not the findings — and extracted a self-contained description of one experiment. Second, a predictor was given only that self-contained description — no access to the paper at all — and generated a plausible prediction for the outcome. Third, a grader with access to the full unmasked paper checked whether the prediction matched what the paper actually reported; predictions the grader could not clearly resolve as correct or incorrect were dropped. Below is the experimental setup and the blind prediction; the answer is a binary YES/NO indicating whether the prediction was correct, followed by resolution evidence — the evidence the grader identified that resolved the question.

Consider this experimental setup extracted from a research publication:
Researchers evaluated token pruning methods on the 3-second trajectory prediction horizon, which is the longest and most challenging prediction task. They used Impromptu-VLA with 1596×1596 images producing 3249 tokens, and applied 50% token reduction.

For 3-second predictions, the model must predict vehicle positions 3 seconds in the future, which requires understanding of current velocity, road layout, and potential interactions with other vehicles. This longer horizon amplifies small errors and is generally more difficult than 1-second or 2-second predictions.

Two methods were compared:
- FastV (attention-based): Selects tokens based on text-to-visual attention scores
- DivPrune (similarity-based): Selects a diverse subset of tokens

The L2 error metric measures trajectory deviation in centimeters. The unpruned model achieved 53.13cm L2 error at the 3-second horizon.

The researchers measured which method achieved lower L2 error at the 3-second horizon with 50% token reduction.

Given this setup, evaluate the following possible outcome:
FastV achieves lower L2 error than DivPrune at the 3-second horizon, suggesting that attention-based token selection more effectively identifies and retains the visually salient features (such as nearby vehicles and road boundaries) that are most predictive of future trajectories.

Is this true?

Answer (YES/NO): NO